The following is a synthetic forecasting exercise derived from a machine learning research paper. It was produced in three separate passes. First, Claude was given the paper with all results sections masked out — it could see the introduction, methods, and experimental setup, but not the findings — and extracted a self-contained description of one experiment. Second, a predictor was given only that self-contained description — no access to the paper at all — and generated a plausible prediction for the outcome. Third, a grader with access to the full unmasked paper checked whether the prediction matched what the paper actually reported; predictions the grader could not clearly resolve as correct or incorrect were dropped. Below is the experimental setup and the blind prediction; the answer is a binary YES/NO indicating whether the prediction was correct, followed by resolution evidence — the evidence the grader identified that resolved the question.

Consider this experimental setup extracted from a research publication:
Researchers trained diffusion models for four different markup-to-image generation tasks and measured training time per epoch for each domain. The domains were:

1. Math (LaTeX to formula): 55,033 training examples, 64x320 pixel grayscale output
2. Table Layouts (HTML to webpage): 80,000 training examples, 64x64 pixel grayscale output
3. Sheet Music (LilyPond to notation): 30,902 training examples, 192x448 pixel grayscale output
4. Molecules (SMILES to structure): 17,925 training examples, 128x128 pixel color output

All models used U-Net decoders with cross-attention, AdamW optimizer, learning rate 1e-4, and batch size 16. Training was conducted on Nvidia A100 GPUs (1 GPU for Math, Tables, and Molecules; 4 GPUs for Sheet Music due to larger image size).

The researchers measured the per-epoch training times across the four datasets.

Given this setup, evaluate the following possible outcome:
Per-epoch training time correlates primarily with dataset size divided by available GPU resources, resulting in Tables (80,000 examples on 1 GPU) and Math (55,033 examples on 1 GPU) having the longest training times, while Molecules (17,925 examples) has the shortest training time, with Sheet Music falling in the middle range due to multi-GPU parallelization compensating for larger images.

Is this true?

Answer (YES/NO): NO